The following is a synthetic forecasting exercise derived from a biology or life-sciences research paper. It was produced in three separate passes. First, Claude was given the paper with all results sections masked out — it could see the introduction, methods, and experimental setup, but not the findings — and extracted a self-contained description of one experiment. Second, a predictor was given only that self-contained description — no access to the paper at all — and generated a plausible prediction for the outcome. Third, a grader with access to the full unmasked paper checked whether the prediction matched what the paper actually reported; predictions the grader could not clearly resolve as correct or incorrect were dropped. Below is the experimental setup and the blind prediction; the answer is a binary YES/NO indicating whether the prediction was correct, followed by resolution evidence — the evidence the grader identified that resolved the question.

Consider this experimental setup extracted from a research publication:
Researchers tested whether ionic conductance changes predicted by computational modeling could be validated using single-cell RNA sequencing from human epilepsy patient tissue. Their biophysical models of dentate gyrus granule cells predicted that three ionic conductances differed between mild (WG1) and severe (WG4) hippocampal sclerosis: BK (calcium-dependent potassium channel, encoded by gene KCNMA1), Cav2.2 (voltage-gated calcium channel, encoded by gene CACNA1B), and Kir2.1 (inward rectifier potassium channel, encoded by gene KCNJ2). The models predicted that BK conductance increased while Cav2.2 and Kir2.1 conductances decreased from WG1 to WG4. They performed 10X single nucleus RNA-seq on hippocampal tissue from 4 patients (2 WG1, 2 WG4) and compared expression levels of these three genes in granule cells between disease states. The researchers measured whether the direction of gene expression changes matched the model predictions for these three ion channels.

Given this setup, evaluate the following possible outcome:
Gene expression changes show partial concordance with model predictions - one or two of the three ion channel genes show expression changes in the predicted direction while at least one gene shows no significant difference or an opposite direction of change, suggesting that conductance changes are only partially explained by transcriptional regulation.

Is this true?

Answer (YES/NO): YES